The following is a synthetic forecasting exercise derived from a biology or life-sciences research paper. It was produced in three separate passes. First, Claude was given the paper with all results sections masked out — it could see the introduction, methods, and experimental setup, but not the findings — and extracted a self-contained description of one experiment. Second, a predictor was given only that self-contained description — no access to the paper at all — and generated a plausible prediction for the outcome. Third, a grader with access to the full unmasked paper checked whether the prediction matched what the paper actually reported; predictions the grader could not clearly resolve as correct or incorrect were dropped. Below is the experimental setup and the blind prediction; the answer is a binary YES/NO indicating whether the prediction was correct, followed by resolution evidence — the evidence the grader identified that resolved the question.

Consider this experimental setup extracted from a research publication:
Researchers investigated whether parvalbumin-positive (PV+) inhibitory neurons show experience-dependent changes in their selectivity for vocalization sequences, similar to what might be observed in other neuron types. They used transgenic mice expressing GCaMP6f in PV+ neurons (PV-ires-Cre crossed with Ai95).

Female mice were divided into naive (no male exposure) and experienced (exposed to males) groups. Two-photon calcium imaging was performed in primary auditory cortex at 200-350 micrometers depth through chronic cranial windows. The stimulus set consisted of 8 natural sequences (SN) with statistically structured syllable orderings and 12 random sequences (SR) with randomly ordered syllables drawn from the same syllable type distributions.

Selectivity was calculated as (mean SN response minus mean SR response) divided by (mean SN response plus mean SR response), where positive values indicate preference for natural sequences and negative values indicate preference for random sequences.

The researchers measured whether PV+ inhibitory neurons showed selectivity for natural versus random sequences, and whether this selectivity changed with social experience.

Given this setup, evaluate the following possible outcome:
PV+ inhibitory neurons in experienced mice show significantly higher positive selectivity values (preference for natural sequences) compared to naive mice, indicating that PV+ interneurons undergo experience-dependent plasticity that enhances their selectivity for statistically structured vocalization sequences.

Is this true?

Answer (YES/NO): NO